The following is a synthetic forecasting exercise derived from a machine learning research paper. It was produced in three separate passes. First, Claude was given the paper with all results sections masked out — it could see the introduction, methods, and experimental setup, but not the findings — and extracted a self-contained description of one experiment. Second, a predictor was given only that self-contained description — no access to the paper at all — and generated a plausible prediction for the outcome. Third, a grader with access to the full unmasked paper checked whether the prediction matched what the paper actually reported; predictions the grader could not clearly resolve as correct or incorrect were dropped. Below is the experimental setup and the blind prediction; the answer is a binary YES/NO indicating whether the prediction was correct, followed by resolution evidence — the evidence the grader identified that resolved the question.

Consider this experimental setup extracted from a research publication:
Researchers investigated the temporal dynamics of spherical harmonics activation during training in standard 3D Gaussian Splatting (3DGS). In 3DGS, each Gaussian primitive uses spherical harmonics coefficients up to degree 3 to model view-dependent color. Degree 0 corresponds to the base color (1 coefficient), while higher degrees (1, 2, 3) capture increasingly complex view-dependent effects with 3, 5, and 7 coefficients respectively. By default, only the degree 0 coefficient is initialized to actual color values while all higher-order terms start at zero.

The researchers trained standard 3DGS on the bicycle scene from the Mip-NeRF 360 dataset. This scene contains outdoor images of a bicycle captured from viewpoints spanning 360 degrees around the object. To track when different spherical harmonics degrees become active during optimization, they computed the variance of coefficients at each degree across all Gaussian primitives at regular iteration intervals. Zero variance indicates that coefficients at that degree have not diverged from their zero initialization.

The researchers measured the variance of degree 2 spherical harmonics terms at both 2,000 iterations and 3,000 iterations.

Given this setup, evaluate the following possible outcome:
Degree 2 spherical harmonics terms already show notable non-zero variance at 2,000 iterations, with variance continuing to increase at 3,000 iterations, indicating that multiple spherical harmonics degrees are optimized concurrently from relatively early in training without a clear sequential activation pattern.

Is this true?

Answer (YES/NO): NO